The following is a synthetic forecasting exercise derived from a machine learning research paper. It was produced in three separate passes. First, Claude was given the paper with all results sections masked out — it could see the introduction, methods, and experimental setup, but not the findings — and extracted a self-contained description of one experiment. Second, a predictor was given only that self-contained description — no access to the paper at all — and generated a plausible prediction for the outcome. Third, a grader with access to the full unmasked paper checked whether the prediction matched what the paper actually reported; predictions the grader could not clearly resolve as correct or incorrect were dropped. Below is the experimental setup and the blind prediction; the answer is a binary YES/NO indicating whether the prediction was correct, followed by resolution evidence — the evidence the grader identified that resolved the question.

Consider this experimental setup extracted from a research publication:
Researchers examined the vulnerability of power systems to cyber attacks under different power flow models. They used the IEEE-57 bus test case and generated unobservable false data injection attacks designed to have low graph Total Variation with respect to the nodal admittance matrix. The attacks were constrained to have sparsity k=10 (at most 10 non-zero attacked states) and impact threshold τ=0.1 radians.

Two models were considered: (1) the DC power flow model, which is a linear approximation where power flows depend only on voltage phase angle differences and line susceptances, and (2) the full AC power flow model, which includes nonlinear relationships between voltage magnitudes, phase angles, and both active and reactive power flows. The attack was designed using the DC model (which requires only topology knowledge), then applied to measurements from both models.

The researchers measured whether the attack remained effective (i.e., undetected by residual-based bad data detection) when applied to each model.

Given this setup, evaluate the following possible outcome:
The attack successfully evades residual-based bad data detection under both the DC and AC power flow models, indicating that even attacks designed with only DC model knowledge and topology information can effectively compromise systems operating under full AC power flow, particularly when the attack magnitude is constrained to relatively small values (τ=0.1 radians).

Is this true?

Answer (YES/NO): YES